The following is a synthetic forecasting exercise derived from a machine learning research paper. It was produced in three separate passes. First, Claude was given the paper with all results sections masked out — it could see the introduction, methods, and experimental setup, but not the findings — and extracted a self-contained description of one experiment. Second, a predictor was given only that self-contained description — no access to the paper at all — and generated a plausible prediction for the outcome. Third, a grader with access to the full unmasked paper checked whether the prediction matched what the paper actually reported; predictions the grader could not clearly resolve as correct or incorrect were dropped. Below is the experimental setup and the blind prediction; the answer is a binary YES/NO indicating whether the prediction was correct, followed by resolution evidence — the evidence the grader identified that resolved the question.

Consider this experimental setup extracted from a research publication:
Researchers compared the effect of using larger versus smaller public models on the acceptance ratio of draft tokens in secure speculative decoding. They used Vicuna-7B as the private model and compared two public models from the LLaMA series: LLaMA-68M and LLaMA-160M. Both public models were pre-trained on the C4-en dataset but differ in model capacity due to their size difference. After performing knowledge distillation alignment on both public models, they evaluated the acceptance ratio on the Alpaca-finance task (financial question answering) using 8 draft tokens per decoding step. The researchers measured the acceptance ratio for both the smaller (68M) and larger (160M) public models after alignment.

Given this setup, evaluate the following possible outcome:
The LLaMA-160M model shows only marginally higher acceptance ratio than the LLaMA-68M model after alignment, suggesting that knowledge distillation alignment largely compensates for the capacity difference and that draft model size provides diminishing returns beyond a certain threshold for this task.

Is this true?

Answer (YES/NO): NO